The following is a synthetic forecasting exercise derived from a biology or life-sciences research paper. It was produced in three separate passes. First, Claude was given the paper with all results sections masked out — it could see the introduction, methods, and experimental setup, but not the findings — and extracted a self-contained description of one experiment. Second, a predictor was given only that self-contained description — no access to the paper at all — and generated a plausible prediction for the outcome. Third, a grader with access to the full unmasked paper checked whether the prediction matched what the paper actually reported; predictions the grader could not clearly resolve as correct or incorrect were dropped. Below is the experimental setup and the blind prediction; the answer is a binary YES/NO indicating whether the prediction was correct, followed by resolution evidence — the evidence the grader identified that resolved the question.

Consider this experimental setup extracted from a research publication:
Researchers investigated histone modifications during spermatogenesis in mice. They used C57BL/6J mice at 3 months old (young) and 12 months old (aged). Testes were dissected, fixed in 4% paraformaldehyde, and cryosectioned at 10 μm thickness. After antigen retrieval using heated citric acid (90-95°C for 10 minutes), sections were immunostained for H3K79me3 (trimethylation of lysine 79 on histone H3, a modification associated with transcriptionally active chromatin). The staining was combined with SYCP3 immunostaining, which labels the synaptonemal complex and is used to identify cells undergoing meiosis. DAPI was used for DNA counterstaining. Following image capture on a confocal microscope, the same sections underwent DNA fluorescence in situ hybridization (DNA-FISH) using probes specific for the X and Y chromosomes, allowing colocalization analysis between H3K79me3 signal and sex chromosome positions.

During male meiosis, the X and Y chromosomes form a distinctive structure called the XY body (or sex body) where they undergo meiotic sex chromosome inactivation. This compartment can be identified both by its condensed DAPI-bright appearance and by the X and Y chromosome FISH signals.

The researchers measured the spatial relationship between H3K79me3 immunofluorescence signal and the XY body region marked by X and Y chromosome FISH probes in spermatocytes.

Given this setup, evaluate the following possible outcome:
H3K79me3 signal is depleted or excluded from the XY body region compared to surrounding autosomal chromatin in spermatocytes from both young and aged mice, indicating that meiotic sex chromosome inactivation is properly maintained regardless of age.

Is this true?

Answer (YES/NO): NO